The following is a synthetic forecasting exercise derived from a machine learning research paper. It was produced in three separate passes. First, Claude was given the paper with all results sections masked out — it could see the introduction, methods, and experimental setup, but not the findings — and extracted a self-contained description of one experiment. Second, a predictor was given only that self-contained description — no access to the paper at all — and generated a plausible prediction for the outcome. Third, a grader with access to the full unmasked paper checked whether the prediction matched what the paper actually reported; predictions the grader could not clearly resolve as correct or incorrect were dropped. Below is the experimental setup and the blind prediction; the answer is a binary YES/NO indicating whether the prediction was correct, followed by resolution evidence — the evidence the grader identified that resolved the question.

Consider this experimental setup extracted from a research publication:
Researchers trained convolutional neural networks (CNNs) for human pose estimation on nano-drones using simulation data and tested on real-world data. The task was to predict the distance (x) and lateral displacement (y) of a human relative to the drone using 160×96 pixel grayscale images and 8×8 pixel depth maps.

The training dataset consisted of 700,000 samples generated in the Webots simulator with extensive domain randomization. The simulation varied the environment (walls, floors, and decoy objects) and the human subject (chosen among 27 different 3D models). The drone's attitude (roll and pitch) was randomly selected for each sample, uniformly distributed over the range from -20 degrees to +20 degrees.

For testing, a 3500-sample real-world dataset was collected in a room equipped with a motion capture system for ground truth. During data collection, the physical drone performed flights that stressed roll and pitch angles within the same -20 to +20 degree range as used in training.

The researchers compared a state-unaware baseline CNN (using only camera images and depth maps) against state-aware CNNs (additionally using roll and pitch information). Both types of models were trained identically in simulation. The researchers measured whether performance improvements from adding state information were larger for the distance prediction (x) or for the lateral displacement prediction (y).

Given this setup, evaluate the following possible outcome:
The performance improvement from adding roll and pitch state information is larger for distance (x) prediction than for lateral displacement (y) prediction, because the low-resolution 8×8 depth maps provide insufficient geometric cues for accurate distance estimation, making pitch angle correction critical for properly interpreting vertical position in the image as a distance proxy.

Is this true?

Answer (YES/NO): YES